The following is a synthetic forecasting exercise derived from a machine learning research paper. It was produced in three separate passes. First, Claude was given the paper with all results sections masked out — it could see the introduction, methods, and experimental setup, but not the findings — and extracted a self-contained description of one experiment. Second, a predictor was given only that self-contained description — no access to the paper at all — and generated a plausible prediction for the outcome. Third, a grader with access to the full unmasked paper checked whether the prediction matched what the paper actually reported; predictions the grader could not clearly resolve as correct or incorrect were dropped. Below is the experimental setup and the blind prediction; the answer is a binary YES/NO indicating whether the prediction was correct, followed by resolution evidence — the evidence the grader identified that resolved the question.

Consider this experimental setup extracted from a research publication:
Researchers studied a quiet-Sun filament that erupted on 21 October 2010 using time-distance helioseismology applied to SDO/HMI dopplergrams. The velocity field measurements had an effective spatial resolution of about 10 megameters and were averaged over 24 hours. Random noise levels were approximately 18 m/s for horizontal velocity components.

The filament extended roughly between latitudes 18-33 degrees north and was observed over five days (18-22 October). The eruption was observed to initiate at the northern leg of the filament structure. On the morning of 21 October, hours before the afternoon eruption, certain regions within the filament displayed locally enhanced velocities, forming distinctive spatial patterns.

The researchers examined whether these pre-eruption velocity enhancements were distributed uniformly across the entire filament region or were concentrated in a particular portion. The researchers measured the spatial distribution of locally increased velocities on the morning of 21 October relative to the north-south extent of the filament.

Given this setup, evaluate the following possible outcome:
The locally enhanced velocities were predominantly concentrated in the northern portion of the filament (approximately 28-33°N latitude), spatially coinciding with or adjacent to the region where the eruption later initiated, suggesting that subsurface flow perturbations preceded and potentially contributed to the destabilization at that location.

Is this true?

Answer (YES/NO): YES